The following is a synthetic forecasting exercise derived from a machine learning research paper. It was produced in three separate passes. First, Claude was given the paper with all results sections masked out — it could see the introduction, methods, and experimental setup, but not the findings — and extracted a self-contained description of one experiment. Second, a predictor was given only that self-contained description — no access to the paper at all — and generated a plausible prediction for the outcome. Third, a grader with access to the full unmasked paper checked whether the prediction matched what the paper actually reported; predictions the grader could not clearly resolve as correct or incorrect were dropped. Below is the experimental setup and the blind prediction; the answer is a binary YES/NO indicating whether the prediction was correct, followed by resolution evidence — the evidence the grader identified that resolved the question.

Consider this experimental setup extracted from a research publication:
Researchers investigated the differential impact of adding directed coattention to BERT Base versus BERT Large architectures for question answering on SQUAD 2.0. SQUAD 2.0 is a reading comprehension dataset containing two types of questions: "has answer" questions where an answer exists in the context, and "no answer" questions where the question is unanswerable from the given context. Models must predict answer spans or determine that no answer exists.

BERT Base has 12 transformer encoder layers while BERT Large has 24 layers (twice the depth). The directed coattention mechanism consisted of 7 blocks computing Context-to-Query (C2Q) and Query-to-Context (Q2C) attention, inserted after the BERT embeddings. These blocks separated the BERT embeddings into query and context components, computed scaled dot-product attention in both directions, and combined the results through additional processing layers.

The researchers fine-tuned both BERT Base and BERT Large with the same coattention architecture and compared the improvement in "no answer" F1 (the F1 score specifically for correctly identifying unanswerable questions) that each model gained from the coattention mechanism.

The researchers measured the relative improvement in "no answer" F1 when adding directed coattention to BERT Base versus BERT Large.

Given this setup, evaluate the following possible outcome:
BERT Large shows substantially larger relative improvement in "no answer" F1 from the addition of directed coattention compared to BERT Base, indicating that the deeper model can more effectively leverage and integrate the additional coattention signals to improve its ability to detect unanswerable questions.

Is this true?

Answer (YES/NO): NO